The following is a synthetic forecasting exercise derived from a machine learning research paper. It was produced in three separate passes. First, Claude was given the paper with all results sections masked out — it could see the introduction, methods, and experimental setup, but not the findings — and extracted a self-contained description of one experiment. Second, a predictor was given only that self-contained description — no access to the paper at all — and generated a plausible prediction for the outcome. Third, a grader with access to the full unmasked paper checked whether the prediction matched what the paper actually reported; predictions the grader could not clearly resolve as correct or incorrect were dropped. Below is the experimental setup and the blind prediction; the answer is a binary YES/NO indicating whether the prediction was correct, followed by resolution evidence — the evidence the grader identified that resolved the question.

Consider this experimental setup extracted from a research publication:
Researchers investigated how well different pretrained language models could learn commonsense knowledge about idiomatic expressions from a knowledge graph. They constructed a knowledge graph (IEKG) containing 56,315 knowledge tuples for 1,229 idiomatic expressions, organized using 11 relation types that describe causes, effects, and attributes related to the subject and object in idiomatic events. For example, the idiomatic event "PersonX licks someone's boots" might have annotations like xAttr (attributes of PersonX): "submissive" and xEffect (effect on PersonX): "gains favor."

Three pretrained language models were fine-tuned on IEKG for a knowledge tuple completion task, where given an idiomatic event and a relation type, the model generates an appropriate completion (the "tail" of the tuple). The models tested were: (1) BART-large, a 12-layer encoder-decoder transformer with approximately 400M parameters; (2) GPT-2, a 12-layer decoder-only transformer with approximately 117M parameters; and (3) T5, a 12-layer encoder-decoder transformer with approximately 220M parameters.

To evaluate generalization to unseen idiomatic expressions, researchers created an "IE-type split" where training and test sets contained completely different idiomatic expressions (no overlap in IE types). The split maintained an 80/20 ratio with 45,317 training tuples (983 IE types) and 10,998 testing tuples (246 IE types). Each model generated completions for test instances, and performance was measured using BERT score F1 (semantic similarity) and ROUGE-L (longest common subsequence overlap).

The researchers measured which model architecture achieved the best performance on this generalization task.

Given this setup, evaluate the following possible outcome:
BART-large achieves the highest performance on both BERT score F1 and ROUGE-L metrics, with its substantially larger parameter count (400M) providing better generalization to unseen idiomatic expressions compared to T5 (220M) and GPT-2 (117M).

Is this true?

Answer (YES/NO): YES